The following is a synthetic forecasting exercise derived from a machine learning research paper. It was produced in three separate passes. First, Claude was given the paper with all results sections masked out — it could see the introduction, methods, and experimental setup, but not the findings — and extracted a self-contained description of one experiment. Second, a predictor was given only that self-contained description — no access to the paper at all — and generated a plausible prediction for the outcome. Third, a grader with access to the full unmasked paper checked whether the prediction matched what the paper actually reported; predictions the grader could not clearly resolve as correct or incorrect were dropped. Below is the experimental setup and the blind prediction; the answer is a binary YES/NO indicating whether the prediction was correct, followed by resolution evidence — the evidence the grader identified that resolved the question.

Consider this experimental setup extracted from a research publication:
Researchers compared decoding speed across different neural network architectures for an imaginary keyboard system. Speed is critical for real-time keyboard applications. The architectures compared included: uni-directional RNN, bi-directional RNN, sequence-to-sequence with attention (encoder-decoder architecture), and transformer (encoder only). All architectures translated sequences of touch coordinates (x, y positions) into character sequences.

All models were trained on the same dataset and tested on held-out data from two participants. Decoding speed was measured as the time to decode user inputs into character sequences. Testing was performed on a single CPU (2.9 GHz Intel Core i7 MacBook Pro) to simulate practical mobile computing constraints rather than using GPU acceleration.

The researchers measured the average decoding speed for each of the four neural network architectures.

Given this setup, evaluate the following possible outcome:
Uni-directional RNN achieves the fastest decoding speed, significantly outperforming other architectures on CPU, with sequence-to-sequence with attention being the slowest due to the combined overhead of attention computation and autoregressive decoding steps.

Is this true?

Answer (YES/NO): NO